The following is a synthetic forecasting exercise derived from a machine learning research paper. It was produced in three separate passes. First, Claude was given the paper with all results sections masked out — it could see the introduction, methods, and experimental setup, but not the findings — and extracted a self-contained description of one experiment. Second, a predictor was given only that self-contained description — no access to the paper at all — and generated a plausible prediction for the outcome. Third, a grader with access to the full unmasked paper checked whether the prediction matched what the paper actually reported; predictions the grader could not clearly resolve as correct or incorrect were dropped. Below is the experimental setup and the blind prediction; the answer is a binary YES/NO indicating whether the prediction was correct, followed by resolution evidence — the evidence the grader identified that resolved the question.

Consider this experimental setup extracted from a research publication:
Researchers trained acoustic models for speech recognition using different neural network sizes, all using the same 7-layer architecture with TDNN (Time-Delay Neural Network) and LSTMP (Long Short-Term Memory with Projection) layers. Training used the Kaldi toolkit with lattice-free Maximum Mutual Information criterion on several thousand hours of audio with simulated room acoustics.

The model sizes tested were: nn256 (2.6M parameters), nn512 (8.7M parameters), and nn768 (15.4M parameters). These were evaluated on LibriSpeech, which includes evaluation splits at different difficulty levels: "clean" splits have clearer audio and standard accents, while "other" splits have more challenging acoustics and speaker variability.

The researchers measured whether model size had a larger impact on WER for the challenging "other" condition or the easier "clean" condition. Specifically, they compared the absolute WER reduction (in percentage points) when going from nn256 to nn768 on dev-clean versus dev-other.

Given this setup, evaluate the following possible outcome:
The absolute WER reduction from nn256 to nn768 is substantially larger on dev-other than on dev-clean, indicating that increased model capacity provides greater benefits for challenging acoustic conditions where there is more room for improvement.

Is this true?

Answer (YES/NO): YES